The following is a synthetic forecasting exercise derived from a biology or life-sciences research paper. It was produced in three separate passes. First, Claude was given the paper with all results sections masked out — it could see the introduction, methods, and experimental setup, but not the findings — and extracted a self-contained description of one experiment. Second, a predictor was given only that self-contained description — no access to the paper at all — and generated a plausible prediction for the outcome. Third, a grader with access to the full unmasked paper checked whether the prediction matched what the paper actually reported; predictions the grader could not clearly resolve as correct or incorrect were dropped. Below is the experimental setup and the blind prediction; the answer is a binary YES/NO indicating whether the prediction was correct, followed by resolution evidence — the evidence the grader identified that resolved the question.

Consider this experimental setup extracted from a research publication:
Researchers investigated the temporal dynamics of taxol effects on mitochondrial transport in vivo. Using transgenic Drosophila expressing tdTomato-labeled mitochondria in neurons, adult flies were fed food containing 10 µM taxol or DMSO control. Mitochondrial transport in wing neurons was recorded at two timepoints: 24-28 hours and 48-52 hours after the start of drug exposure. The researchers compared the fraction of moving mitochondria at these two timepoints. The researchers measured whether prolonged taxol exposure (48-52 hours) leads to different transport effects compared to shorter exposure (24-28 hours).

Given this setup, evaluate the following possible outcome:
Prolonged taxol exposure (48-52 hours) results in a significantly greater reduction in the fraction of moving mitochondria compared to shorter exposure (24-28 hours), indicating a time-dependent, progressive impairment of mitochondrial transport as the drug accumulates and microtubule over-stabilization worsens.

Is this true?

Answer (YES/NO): NO